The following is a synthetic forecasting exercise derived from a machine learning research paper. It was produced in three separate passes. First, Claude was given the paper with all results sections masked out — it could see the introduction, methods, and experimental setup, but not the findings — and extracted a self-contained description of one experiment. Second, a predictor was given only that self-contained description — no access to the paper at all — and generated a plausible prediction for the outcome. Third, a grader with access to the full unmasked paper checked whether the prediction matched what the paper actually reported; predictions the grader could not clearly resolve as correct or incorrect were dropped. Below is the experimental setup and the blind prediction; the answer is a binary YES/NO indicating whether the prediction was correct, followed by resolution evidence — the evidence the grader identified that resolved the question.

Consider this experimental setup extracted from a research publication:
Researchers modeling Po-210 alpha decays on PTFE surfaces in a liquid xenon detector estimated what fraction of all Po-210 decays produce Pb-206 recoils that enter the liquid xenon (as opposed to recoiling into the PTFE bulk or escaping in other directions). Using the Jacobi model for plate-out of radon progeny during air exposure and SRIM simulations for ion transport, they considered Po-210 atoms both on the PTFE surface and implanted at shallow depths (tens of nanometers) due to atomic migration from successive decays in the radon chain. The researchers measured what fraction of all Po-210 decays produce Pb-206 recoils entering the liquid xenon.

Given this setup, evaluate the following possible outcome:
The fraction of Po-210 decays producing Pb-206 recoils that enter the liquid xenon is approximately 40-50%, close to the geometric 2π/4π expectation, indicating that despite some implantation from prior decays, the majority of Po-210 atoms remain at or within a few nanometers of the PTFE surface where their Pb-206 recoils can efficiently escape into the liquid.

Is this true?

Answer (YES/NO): NO